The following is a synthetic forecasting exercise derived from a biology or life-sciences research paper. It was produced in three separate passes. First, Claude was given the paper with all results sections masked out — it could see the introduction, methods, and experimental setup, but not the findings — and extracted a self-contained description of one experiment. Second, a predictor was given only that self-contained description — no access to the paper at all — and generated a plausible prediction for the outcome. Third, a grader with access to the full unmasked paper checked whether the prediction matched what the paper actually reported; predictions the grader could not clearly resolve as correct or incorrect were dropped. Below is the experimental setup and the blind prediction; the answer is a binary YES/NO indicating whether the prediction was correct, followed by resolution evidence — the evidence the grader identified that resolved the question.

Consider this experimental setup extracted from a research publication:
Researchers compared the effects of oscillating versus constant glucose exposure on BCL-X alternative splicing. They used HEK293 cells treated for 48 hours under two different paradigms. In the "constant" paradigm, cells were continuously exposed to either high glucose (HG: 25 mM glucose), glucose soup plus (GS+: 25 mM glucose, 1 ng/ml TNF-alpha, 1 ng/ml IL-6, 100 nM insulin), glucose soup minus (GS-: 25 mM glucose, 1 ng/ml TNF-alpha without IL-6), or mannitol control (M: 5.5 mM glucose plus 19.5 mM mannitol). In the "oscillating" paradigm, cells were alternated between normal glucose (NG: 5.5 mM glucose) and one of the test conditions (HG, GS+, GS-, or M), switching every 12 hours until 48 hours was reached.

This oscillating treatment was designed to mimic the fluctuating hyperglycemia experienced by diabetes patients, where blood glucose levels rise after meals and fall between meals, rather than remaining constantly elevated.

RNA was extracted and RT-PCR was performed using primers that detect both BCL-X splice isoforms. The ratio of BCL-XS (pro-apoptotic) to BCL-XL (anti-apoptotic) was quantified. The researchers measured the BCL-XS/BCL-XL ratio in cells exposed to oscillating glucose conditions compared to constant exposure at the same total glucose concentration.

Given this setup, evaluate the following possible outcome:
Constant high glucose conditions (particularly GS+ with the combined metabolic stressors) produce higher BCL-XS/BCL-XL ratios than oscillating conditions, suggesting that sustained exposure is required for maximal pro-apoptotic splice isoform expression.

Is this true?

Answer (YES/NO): NO